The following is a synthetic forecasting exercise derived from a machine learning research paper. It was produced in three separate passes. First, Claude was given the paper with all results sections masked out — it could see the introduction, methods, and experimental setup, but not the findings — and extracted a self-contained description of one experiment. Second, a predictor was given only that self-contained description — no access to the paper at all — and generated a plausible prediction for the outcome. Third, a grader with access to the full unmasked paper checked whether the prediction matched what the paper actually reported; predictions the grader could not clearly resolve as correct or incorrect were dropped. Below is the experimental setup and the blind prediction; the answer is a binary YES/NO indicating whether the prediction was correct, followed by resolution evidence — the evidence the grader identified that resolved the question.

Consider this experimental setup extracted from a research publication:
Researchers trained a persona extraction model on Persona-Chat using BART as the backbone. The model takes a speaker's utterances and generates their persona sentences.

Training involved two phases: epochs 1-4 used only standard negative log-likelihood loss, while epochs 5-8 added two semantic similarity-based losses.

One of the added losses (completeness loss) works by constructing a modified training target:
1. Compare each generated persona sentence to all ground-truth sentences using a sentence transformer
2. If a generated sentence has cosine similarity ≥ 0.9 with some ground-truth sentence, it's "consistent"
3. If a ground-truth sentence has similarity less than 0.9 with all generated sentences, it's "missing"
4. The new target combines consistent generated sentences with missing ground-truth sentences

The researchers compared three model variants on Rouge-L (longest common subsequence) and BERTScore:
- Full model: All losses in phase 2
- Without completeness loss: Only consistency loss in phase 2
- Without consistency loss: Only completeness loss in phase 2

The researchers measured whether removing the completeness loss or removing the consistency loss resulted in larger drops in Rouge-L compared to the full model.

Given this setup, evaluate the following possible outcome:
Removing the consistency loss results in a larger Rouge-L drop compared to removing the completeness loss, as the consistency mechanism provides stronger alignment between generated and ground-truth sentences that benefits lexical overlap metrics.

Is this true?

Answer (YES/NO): YES